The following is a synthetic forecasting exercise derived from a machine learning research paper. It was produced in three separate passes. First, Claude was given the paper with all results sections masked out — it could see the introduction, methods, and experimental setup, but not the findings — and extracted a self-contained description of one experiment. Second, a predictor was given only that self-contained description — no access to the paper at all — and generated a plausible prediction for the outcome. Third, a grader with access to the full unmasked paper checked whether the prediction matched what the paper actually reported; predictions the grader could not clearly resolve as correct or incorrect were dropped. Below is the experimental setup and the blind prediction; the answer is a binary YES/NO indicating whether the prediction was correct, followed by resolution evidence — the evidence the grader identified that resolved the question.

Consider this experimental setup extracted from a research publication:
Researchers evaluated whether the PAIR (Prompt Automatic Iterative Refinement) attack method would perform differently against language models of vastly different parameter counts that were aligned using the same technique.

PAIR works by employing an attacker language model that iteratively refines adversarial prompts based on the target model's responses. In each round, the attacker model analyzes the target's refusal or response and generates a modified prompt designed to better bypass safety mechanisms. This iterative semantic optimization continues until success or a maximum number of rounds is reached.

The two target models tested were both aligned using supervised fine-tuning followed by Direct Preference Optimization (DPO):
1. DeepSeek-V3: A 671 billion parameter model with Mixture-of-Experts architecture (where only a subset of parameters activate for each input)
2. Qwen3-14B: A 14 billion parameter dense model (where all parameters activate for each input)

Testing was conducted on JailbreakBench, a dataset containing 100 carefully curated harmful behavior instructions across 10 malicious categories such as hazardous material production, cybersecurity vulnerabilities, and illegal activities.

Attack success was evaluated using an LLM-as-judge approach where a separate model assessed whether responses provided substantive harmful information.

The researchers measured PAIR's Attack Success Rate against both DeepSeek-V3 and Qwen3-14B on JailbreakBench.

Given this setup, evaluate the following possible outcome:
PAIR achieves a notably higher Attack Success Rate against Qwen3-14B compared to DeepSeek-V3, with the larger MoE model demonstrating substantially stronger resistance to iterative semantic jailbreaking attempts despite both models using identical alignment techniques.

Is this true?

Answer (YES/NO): NO